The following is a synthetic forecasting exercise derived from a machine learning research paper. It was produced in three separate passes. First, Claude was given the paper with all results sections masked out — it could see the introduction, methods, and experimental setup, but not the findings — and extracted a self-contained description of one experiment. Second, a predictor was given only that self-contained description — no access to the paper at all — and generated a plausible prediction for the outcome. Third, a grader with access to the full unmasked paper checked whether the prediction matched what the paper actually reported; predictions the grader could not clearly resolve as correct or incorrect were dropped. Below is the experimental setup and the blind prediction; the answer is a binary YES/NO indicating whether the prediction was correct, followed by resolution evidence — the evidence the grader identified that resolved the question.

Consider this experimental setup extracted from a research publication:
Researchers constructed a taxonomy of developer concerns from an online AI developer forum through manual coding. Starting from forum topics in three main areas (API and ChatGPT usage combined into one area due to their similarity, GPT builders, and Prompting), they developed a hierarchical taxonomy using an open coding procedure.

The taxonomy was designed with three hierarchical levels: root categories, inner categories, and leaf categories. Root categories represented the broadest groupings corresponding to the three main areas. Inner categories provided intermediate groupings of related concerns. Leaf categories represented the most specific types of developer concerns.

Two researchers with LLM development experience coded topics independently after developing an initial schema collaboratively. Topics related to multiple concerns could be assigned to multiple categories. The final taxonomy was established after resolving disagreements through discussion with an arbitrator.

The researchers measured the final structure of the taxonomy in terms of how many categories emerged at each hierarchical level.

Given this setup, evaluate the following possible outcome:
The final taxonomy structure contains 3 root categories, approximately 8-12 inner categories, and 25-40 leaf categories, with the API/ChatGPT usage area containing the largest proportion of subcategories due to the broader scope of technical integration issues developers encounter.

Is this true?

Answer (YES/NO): NO